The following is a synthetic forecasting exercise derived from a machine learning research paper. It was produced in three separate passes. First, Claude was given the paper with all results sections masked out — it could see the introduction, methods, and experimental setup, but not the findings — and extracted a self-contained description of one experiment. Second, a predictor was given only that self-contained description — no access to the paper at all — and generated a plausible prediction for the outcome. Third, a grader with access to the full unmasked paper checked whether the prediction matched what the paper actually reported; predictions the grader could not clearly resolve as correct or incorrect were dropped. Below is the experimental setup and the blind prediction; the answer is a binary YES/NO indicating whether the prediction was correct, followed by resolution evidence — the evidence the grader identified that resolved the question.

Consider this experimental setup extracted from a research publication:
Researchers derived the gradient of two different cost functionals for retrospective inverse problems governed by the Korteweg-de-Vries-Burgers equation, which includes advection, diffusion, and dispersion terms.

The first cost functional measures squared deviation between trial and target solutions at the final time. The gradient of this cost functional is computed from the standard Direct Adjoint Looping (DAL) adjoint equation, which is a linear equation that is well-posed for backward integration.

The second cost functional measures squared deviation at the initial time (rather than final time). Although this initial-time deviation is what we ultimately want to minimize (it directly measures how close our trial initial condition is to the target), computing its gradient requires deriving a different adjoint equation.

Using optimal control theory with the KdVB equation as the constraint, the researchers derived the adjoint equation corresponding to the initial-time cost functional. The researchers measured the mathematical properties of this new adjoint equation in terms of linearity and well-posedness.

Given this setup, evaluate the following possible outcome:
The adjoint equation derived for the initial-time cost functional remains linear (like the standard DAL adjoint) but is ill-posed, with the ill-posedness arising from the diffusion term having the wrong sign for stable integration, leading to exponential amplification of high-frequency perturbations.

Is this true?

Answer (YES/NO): NO